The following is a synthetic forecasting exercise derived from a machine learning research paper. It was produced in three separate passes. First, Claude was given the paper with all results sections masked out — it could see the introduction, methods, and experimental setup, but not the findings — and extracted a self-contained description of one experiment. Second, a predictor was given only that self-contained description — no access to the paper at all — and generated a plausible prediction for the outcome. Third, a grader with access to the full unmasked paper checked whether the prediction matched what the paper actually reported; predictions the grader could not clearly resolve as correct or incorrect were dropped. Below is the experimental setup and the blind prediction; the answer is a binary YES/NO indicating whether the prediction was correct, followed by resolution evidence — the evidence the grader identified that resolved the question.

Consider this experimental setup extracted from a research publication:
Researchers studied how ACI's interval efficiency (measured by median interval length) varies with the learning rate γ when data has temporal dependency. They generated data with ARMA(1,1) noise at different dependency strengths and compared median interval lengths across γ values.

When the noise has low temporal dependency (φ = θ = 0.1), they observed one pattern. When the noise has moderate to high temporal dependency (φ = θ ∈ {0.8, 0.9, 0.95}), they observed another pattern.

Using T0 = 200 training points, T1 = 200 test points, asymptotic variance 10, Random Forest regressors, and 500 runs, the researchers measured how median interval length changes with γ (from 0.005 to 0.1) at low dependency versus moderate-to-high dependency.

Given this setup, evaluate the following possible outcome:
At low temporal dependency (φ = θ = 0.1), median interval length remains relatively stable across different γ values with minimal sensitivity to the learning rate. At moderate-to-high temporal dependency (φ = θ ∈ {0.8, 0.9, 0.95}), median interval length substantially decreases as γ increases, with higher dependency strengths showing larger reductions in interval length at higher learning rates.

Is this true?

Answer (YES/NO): NO